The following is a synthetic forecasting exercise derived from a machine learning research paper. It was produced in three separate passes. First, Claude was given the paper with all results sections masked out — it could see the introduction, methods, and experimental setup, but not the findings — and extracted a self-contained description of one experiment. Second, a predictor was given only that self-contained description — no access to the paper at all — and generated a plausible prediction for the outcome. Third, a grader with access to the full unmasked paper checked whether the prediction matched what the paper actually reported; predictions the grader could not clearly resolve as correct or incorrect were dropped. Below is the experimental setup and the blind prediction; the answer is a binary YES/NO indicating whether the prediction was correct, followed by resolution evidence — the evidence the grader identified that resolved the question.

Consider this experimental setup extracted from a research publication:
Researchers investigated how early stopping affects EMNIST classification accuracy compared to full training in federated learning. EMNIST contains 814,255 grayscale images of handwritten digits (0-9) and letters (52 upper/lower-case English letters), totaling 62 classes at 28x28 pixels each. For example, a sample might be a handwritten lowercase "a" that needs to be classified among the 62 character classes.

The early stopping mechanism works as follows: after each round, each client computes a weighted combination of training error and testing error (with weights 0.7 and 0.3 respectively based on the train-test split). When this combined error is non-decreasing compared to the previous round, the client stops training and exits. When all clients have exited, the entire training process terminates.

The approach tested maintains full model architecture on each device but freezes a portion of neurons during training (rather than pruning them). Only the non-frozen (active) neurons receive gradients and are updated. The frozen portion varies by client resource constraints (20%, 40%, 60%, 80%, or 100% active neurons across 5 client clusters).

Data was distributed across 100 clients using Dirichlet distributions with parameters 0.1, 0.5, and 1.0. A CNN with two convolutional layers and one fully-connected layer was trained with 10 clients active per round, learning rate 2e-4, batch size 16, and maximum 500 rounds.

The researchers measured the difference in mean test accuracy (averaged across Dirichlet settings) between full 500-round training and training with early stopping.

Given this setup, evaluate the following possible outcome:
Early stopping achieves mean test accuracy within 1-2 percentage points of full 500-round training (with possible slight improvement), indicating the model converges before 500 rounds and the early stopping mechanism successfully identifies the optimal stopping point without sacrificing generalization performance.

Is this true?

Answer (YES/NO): YES